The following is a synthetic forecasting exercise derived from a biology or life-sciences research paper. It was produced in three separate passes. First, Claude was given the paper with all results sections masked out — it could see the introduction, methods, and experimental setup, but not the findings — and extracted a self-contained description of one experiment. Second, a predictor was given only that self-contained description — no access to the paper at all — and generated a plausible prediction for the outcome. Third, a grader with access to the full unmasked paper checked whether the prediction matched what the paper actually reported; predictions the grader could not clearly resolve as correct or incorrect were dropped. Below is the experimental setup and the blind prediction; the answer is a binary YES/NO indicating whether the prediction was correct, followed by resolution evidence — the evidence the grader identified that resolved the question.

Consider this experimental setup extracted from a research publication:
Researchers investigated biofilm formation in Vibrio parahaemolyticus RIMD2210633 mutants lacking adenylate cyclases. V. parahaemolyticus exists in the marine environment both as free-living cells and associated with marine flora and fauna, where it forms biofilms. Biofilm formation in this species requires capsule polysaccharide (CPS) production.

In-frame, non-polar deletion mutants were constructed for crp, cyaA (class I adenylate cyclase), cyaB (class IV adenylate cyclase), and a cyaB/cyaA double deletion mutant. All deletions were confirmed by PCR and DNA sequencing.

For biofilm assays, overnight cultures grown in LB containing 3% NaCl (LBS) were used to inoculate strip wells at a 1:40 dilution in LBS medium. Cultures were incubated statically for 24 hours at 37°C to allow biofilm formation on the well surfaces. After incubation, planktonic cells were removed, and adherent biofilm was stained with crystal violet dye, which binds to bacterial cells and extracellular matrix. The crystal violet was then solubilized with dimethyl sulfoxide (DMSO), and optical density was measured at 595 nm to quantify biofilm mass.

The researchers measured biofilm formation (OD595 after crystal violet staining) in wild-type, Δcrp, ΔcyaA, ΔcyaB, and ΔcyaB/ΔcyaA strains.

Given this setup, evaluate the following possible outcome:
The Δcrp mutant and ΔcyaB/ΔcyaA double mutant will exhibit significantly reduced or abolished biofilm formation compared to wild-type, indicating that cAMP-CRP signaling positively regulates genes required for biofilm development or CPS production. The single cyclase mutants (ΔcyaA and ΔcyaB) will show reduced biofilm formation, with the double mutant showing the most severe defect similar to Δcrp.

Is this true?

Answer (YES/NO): NO